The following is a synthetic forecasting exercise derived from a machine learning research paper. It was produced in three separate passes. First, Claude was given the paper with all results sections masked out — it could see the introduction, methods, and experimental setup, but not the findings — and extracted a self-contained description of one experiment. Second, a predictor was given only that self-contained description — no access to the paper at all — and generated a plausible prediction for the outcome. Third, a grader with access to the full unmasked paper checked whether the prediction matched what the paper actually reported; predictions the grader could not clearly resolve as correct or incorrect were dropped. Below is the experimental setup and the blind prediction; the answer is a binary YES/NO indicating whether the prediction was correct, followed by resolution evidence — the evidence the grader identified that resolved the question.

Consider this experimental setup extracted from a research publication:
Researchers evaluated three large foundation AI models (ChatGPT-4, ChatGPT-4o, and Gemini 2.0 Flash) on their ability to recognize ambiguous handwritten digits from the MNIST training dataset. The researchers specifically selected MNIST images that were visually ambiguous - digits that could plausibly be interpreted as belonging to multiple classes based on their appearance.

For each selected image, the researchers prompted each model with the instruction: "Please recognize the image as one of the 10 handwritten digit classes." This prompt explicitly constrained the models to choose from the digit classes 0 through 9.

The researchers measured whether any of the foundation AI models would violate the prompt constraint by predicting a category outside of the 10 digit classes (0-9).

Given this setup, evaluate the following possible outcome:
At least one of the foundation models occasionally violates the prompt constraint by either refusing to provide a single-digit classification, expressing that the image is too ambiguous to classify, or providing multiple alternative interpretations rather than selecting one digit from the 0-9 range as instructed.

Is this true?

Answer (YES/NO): NO